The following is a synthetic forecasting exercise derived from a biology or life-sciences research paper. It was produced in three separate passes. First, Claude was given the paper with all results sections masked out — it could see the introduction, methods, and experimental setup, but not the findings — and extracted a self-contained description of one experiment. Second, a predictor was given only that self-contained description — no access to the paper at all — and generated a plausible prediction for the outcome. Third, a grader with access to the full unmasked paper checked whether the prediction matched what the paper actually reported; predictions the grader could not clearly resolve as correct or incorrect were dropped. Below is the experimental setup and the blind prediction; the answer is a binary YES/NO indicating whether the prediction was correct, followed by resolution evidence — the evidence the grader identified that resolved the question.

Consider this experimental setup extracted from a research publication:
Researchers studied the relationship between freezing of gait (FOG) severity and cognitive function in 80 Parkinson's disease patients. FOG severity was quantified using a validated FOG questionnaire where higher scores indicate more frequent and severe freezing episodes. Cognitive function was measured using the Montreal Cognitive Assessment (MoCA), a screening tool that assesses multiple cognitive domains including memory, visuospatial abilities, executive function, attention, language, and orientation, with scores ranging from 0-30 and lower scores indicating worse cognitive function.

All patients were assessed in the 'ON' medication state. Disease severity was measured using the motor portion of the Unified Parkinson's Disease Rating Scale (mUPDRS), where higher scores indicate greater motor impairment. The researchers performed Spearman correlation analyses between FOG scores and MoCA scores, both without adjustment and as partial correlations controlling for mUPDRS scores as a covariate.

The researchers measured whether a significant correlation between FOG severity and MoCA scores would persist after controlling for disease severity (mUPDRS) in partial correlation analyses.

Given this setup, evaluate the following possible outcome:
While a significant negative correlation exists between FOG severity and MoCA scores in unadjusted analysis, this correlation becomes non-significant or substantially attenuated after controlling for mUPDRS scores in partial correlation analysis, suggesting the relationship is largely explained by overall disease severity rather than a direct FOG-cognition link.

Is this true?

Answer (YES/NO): YES